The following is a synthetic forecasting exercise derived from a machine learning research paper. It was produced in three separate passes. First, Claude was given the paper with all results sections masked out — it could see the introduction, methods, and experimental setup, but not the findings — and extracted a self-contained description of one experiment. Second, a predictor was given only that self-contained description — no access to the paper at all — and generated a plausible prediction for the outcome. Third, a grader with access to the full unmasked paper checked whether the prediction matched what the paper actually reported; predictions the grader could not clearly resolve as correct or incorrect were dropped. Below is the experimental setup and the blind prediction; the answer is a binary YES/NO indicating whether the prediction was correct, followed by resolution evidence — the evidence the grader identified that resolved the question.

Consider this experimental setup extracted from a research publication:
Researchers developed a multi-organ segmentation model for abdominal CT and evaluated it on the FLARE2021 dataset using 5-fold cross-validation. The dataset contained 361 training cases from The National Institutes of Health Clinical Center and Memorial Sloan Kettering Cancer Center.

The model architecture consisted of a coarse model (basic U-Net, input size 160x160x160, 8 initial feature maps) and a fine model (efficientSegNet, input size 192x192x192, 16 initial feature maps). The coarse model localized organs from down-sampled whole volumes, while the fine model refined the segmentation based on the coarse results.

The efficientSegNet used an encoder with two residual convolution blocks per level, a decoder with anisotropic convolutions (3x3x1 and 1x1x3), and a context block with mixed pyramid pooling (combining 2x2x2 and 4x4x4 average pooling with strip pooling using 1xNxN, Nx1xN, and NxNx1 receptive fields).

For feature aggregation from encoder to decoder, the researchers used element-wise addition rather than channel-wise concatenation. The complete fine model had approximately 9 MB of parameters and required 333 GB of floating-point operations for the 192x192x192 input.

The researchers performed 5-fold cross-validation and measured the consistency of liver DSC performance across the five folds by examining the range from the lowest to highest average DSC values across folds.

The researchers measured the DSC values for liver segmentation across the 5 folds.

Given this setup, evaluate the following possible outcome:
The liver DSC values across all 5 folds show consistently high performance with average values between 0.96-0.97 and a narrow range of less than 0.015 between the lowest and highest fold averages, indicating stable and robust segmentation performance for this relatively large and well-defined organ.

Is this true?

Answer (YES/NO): YES